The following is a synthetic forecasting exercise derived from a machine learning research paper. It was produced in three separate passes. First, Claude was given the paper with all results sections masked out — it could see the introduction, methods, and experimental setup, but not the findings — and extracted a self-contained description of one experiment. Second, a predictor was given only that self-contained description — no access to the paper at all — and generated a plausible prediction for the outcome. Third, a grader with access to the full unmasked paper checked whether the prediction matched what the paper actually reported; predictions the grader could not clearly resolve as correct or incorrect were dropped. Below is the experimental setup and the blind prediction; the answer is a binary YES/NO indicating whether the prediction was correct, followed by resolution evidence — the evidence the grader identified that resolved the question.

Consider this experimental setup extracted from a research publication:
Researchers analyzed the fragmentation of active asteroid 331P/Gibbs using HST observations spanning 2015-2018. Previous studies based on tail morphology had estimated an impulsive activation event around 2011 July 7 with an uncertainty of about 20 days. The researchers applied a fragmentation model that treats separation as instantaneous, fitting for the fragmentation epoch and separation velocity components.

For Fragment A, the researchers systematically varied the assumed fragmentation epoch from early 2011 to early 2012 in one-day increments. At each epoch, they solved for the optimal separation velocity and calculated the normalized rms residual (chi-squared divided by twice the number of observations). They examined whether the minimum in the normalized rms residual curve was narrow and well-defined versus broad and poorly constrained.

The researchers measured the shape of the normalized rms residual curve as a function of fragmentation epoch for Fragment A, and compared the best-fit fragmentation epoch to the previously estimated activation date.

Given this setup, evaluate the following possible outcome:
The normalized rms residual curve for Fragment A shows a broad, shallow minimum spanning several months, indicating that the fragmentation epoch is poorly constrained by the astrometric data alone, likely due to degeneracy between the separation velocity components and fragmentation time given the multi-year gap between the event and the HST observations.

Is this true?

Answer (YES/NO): NO